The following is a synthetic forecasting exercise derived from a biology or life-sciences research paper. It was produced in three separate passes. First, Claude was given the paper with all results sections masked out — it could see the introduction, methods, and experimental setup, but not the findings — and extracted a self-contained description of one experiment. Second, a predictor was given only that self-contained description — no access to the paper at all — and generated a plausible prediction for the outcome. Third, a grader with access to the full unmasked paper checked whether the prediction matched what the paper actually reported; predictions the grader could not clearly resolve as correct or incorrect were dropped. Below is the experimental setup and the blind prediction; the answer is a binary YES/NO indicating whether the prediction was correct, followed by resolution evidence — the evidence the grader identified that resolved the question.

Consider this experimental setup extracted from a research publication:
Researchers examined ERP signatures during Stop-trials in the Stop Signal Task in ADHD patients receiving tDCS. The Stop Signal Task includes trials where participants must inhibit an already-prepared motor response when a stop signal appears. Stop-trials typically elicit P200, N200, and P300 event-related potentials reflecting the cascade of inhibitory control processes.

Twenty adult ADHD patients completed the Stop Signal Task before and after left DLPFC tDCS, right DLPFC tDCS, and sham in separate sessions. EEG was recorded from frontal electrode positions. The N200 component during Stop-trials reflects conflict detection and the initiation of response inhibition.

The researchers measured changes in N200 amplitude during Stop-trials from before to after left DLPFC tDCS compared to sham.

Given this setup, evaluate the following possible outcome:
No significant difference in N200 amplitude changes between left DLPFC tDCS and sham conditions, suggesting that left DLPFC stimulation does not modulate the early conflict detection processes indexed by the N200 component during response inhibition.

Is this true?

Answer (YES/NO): YES